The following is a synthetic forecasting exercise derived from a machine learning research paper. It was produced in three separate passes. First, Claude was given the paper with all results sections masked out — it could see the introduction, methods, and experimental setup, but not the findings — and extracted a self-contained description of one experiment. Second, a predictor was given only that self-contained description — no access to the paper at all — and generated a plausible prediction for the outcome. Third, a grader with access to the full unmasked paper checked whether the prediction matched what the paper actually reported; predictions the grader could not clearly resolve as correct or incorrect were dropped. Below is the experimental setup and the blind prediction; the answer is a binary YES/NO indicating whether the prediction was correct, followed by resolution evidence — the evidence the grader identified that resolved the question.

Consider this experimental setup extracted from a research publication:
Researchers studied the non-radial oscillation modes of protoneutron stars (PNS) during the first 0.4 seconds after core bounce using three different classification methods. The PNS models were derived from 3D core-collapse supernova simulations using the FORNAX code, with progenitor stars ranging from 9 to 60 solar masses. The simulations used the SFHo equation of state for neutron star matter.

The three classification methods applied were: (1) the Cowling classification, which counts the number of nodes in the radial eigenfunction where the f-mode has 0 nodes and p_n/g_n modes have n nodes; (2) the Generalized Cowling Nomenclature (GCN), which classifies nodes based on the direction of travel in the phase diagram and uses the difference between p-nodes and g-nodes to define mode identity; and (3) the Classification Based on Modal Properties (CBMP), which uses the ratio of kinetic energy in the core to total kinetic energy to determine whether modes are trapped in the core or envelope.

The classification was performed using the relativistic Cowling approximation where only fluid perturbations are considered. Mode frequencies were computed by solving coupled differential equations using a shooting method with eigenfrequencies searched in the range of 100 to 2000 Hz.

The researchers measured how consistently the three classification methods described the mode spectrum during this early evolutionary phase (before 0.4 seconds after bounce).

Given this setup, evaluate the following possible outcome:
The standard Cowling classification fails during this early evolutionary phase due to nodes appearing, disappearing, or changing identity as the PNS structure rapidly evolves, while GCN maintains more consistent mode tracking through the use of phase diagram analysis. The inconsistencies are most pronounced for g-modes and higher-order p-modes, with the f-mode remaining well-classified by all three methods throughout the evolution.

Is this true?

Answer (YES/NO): NO